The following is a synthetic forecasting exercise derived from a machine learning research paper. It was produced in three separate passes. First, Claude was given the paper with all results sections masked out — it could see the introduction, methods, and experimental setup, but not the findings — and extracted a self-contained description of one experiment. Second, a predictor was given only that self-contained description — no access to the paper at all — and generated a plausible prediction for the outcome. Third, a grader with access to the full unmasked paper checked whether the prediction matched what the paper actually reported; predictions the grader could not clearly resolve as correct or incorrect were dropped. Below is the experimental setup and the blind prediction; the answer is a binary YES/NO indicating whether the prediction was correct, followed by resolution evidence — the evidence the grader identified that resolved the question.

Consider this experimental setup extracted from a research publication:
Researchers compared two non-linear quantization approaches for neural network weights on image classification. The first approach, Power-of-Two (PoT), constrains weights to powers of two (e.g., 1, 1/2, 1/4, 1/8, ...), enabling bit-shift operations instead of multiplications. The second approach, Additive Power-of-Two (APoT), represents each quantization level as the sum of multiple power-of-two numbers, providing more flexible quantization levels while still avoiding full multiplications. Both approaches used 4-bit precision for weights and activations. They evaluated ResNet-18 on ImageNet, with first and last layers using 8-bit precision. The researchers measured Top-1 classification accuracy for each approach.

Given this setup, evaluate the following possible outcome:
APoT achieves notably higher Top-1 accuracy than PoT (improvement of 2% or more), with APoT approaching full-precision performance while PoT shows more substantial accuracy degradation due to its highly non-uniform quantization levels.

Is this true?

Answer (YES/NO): YES